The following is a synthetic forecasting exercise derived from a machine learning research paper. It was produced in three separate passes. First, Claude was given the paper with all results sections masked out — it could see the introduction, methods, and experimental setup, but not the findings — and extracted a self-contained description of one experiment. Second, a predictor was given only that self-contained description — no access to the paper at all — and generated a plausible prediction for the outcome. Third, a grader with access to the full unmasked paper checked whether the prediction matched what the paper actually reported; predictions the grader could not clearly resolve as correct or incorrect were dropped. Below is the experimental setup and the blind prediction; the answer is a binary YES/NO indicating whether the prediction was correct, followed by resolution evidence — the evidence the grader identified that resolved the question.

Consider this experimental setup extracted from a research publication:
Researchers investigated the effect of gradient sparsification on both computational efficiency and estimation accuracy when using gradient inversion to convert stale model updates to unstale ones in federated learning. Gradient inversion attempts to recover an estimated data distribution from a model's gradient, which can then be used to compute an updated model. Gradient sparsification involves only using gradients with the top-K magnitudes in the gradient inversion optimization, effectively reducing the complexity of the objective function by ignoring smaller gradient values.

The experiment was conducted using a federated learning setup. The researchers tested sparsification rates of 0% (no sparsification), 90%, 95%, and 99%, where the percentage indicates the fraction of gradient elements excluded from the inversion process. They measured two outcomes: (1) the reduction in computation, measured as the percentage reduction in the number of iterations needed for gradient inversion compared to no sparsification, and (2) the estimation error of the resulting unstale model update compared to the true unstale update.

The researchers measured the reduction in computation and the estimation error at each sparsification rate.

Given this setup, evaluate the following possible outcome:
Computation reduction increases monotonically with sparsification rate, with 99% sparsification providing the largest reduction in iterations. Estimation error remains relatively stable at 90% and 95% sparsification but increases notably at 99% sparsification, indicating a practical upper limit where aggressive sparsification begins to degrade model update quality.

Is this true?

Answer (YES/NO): YES